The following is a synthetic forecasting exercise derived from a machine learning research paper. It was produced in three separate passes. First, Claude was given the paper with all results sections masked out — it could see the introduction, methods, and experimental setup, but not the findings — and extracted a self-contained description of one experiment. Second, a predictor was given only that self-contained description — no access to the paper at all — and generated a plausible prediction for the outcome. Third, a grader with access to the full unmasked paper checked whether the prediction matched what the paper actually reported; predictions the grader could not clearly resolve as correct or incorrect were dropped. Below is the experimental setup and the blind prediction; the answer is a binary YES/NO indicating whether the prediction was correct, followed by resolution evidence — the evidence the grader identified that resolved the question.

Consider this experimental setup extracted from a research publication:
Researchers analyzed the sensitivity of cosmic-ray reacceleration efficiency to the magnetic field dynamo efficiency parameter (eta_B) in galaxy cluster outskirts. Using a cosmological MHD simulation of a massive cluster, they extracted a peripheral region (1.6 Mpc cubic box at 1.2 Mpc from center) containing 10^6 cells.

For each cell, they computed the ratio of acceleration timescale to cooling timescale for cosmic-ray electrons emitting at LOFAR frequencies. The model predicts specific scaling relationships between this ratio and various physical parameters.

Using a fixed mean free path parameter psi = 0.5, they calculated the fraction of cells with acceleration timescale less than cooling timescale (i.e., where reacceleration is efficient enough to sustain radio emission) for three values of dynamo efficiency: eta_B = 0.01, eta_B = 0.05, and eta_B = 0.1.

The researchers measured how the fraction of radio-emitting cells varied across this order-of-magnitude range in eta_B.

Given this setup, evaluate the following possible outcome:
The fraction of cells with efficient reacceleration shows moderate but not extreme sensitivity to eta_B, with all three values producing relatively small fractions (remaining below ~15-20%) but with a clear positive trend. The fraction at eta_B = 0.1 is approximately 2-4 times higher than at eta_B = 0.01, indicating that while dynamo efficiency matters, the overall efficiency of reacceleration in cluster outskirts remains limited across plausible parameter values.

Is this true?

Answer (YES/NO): NO